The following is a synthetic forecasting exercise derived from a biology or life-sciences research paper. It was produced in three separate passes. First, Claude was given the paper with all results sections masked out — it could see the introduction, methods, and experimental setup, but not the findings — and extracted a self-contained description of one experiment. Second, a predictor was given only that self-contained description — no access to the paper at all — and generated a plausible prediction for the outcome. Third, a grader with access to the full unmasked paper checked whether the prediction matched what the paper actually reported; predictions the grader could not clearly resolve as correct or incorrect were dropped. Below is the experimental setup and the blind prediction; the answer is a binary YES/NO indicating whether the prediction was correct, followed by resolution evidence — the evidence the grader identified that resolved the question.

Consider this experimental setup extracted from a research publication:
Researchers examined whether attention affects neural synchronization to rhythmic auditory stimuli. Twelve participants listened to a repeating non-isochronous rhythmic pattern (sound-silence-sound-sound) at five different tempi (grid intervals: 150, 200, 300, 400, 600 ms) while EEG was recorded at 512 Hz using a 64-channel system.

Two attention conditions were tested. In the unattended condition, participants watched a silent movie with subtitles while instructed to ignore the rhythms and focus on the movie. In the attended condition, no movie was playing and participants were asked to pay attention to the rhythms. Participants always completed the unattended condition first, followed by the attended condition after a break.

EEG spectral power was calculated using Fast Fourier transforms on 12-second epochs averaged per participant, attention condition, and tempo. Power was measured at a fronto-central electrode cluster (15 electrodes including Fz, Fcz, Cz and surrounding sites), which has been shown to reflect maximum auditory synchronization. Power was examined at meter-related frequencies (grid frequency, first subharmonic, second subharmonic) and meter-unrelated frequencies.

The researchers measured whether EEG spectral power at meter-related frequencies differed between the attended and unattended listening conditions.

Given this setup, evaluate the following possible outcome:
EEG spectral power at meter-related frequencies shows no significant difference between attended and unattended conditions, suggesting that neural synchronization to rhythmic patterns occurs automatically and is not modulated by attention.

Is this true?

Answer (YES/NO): YES